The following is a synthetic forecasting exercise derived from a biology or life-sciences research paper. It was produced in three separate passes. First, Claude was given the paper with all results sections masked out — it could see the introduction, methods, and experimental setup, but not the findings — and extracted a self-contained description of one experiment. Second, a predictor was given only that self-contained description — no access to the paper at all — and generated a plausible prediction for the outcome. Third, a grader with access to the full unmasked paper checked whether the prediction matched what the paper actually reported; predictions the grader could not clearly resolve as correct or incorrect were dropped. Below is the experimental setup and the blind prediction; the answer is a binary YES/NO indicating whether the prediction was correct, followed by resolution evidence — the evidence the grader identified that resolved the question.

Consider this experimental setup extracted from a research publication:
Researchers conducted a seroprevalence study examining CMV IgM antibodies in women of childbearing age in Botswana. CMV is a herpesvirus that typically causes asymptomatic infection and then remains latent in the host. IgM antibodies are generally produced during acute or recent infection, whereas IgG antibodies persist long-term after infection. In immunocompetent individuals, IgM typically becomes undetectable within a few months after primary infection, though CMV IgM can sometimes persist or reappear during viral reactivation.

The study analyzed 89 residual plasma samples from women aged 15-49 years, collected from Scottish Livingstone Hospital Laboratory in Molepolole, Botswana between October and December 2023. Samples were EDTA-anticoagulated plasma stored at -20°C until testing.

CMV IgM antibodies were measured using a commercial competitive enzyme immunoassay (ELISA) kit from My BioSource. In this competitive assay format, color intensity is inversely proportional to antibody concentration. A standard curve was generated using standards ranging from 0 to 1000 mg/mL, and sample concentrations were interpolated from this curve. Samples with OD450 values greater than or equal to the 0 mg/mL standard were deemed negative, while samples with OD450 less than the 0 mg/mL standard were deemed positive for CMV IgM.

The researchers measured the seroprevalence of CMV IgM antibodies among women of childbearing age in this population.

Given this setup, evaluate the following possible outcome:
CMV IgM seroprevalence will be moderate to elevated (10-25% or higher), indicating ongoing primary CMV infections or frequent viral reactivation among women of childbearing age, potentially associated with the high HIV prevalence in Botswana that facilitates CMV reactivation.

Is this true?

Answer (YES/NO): NO